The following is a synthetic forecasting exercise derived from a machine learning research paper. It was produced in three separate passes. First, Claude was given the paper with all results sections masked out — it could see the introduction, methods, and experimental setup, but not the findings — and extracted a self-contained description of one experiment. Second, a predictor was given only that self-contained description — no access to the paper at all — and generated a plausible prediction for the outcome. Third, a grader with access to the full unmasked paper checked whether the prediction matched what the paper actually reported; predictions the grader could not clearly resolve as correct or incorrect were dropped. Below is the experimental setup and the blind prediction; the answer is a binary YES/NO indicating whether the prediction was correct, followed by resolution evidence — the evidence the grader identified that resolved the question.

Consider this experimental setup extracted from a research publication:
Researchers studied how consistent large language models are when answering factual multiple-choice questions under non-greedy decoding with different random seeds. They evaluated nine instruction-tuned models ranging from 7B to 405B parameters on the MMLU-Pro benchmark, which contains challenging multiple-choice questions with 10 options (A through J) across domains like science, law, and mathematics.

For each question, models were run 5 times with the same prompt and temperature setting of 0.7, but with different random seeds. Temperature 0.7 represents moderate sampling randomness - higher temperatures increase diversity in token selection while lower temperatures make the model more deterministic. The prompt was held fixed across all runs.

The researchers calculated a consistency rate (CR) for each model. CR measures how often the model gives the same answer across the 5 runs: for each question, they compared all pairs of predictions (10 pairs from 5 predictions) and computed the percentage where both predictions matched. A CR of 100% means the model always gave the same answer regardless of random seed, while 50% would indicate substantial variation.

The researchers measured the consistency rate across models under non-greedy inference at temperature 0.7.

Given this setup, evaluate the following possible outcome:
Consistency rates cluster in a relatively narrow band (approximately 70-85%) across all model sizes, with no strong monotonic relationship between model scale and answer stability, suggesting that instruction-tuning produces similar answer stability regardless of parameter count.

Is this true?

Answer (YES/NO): NO